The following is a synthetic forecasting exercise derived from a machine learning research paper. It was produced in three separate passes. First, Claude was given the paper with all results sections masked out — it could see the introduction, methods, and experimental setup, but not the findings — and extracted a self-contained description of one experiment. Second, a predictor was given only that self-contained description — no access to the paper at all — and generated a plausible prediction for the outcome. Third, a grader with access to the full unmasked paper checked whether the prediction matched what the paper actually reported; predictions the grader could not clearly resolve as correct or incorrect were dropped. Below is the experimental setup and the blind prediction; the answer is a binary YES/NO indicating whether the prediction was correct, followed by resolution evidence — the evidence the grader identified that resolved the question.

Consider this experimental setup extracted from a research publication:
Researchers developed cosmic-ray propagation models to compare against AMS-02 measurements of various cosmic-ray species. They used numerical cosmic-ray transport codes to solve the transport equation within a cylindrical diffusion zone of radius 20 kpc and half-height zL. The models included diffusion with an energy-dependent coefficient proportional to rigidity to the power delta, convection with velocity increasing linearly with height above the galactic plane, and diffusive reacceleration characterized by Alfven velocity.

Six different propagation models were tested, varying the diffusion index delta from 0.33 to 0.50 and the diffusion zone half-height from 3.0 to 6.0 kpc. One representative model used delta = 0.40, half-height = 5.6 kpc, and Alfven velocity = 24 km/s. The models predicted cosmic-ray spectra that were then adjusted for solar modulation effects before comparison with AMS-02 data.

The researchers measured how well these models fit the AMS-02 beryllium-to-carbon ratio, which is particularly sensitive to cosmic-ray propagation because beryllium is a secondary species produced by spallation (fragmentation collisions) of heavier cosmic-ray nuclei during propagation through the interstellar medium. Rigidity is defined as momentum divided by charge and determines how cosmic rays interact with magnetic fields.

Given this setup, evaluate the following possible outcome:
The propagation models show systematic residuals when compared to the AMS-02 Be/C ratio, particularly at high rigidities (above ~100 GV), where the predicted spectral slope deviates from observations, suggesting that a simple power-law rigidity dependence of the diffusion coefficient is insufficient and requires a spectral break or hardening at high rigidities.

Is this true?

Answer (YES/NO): NO